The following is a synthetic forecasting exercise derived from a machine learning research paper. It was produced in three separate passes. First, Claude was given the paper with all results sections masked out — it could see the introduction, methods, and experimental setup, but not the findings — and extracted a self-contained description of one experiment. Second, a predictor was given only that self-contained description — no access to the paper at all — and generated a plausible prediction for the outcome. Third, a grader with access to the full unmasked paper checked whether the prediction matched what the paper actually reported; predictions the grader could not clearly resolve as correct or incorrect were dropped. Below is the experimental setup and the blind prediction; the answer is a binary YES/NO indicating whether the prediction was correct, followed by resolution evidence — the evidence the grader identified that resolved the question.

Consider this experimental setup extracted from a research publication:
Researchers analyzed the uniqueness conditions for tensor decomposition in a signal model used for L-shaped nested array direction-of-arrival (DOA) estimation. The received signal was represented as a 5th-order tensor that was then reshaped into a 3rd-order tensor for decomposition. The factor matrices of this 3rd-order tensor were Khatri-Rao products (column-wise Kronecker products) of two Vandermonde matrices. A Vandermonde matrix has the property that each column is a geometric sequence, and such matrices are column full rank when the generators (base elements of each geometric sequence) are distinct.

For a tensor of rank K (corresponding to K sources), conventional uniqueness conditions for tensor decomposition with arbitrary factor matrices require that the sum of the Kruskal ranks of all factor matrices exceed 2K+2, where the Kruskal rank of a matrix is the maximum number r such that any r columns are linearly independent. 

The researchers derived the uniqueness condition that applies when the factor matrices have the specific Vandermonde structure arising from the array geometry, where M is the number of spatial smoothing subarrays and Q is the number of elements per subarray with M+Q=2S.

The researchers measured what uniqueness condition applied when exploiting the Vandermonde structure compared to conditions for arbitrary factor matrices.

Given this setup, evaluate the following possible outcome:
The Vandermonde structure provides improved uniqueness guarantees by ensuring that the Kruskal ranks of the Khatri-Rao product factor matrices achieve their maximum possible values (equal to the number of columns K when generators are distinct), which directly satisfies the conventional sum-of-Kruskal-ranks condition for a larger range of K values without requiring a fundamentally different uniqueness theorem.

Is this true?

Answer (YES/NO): NO